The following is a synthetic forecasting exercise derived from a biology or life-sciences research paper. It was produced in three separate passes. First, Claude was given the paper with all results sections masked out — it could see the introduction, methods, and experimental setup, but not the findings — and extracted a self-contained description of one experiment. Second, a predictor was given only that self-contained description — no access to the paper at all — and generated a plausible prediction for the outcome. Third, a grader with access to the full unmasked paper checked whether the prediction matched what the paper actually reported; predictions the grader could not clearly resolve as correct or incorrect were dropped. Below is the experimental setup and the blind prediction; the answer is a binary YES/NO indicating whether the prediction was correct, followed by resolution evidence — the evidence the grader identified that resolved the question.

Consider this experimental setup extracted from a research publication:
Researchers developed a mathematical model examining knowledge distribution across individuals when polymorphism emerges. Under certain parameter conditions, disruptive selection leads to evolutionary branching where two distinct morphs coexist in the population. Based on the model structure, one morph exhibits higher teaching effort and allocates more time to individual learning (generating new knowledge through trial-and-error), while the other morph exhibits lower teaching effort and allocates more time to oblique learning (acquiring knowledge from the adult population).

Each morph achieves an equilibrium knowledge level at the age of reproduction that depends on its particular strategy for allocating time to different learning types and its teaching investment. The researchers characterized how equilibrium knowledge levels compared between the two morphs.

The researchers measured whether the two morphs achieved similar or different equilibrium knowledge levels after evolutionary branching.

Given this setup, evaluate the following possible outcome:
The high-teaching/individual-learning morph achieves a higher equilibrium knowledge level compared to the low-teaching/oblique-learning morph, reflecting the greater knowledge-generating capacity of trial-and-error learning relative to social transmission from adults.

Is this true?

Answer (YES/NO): YES